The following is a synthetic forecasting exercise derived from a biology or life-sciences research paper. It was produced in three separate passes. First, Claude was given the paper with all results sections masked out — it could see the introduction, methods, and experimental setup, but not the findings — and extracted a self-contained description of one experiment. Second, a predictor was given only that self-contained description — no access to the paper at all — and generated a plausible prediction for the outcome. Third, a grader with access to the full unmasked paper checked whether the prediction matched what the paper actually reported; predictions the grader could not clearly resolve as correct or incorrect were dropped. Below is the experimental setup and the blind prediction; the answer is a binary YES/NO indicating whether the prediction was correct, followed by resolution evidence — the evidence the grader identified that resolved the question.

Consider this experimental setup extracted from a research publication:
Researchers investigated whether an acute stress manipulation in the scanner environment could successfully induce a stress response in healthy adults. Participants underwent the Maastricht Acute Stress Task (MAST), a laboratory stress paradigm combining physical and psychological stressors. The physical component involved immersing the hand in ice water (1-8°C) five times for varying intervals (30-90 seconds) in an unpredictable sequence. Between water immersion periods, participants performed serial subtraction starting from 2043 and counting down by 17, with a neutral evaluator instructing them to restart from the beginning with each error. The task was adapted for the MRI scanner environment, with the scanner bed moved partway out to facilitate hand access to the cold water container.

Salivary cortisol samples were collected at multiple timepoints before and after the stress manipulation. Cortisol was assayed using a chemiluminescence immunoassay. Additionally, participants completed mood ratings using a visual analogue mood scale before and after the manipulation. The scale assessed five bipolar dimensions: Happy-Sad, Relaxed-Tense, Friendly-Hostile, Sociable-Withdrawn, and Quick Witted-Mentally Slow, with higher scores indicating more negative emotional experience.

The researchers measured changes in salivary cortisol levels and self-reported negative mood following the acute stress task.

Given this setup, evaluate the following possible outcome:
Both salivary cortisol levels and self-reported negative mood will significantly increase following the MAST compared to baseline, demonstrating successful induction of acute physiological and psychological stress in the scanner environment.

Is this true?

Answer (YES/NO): YES